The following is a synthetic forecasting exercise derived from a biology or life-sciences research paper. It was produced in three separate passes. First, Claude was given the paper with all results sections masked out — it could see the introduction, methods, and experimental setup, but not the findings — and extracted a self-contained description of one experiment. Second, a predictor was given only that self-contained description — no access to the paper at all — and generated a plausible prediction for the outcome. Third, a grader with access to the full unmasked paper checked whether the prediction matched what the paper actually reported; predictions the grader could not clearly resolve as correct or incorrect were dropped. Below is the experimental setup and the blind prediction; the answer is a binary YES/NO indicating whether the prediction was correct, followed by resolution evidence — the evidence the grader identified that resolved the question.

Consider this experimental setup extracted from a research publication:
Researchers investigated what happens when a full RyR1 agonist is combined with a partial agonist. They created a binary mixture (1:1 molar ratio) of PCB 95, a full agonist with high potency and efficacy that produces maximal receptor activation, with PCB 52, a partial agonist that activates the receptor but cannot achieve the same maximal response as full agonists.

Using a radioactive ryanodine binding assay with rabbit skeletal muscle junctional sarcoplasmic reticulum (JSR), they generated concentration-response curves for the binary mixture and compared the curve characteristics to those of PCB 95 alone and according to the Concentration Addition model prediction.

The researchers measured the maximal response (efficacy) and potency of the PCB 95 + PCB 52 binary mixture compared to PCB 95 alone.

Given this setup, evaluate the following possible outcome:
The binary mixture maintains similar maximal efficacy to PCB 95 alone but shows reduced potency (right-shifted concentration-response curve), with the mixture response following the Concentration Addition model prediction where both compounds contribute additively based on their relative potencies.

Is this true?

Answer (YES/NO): NO